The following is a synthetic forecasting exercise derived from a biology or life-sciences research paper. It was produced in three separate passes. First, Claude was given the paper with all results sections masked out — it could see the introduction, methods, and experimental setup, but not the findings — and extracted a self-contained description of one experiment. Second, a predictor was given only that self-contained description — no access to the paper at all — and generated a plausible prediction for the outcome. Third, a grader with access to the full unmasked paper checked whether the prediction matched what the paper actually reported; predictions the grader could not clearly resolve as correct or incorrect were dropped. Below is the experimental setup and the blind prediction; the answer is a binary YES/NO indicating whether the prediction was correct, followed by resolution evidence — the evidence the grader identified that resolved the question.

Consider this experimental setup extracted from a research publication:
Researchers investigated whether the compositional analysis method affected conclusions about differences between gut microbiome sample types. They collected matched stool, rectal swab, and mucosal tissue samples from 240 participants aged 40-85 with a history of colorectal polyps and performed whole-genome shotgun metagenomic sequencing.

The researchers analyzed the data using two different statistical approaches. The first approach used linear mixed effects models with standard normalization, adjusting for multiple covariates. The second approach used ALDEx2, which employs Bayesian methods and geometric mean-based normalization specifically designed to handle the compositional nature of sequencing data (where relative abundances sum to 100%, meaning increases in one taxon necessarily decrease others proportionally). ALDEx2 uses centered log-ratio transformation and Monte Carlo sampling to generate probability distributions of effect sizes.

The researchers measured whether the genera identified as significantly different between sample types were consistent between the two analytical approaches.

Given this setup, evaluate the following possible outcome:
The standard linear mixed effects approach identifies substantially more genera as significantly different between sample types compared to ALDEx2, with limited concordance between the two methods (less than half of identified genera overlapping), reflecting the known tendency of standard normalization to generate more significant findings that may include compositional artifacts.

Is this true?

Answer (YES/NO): NO